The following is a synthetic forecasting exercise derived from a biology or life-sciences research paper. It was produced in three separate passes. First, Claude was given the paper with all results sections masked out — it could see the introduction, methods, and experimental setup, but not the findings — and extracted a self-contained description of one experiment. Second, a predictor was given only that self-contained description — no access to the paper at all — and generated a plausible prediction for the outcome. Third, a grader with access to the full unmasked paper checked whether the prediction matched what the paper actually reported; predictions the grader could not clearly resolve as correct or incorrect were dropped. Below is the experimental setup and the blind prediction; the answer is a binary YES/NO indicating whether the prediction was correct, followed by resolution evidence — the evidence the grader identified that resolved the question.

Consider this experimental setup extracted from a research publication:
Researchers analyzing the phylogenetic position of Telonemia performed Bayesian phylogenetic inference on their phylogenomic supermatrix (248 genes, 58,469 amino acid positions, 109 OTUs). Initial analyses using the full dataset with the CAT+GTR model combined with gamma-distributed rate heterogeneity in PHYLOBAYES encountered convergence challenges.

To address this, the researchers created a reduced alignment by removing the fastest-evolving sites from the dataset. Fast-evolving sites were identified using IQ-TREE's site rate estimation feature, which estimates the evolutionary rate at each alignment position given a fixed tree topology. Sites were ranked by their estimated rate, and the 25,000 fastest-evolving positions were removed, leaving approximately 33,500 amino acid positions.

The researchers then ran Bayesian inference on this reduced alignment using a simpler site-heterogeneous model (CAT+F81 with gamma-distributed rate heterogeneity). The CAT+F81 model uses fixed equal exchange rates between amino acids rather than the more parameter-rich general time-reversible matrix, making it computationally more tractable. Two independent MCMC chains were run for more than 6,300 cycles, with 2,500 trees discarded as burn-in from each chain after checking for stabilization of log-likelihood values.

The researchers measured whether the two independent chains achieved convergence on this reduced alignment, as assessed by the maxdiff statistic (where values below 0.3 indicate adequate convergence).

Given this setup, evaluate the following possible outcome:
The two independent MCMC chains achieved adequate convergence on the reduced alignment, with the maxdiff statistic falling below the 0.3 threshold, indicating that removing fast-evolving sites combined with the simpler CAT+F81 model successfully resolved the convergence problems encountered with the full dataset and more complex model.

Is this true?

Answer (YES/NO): YES